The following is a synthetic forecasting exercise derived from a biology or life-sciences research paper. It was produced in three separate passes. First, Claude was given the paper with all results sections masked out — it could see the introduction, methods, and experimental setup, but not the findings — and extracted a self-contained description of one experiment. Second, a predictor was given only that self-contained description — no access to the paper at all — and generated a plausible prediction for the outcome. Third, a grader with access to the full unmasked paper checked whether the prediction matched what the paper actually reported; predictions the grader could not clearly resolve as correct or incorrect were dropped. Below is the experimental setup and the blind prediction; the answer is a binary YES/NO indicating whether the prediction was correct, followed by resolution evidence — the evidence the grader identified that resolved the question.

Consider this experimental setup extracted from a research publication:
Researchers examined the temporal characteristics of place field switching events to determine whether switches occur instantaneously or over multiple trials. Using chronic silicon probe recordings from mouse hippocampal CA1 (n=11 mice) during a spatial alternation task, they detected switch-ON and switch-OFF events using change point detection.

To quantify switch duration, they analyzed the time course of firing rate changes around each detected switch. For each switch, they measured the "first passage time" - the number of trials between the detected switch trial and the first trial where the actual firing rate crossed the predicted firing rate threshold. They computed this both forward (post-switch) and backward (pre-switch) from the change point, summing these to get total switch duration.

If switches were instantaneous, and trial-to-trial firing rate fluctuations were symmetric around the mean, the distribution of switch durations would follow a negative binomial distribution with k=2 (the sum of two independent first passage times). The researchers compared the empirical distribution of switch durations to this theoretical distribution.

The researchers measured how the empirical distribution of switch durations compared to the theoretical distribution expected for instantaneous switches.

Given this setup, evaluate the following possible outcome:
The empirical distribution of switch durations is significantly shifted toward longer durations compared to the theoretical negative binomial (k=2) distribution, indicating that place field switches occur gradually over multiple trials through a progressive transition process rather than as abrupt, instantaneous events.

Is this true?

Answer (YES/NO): NO